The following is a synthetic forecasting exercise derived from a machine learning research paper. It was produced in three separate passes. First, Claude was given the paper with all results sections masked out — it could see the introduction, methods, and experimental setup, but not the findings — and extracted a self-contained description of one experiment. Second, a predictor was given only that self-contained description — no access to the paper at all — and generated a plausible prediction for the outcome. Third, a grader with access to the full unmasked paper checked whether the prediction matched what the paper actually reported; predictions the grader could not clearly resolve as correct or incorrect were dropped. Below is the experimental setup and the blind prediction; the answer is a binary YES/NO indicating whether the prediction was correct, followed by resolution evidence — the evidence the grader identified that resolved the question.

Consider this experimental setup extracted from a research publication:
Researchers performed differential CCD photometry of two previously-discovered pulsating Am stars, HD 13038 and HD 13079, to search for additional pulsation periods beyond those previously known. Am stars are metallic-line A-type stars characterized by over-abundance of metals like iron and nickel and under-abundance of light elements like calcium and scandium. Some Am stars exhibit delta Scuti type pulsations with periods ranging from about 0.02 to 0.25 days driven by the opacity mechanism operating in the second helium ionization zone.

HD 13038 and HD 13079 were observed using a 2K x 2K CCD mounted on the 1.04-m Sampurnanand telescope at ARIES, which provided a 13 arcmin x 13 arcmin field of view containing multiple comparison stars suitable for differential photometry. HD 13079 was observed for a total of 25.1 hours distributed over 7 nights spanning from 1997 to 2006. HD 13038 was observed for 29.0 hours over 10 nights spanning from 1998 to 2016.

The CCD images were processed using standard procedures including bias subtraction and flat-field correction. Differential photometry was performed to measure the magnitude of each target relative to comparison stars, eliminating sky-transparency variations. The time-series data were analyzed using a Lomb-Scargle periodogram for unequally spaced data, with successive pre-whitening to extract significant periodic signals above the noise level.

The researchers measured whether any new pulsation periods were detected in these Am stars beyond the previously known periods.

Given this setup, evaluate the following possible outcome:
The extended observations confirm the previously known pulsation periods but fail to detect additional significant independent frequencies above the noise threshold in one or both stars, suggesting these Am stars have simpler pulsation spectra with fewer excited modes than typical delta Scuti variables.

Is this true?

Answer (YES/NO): NO